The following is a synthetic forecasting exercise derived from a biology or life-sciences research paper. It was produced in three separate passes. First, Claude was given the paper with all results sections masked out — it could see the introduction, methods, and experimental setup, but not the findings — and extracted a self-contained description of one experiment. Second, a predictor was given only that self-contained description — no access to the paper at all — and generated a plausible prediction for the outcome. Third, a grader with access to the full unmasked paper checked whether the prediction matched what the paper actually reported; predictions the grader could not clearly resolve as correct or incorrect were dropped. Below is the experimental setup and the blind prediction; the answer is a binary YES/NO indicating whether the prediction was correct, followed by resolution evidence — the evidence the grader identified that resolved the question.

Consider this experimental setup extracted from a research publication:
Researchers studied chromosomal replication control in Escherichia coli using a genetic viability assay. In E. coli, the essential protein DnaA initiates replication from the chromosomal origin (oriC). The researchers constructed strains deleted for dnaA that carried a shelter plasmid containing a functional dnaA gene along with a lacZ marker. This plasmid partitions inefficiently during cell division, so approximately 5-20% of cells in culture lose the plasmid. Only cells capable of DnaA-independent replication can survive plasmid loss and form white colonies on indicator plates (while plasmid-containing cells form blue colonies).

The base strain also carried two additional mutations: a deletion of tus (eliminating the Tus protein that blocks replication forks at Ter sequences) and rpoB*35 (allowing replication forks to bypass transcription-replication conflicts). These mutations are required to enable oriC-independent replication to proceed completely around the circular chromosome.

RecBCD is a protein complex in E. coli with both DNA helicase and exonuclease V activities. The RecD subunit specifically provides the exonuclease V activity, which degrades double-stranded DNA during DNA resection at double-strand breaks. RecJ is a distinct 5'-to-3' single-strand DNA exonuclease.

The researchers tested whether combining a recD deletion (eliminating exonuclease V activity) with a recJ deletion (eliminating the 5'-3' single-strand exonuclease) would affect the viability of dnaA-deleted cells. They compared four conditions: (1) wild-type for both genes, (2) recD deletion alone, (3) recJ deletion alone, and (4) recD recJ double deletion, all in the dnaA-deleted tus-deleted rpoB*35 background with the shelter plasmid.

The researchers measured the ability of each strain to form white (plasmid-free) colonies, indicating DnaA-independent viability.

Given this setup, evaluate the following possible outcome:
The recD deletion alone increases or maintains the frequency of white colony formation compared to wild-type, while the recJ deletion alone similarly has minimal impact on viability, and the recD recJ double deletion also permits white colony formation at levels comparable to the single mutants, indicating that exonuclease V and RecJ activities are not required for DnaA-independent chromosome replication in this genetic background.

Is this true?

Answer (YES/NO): NO